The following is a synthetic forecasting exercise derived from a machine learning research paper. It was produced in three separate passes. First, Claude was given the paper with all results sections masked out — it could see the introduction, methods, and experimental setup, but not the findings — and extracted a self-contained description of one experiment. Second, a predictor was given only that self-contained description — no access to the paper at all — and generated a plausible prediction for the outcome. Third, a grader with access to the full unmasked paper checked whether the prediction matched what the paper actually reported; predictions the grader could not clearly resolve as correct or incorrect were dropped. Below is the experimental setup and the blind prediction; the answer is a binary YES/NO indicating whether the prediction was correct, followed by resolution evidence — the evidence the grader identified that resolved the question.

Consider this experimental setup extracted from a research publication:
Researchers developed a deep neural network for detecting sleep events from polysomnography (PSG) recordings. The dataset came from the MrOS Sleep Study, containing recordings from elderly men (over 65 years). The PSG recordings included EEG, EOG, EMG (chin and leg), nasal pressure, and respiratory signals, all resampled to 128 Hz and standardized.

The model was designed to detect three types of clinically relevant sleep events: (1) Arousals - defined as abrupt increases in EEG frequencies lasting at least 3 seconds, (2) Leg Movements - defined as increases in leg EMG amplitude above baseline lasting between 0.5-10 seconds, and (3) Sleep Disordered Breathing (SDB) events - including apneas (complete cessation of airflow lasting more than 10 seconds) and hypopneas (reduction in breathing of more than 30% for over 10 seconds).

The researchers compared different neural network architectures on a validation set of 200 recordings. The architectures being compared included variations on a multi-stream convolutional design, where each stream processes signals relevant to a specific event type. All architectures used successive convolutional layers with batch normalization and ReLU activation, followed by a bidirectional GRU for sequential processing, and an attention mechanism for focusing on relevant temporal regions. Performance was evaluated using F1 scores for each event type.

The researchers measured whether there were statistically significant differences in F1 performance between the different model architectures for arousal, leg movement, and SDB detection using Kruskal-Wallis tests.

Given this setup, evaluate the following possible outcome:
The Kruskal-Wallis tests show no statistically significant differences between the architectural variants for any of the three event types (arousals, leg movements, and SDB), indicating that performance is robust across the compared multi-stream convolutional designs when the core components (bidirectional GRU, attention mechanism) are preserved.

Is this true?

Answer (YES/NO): YES